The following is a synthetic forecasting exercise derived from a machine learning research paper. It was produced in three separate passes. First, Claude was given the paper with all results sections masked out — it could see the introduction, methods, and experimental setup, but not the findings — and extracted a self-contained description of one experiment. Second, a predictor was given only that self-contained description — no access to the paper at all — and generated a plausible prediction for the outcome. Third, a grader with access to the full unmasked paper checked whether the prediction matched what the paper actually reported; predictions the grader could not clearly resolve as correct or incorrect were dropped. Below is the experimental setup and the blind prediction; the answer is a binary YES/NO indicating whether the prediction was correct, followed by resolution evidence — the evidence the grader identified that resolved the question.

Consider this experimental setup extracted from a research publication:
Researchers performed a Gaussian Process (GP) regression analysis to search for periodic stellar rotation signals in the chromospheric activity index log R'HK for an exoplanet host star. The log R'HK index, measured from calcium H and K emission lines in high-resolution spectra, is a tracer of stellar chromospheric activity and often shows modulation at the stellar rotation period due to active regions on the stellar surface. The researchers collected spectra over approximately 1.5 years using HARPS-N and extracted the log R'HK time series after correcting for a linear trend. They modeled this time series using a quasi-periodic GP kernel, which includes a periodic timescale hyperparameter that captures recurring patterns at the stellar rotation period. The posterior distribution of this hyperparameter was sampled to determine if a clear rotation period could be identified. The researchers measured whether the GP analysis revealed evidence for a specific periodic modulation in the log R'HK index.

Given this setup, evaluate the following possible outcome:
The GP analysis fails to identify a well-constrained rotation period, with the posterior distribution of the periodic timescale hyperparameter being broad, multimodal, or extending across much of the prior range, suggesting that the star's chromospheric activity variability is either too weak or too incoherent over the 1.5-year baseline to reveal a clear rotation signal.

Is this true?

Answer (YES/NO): YES